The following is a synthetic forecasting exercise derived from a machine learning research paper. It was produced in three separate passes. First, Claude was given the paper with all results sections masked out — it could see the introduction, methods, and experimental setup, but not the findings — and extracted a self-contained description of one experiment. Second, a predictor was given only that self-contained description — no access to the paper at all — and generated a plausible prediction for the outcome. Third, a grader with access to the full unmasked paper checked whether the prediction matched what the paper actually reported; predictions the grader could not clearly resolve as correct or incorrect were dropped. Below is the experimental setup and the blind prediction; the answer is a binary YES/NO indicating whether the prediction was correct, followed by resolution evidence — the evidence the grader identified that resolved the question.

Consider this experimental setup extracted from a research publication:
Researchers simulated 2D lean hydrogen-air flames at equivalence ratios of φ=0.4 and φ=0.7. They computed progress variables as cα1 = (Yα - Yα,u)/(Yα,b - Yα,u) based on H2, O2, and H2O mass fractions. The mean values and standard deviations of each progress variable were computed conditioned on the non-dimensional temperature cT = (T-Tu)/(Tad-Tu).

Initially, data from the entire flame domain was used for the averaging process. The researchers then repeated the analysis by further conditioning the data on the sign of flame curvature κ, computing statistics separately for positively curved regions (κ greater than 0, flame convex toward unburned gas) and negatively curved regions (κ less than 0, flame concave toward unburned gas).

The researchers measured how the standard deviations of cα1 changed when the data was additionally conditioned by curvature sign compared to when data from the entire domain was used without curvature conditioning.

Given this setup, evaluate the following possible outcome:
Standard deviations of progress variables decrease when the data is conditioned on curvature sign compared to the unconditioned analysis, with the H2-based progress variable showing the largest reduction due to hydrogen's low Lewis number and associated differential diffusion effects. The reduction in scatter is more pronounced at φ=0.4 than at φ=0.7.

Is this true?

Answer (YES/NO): NO